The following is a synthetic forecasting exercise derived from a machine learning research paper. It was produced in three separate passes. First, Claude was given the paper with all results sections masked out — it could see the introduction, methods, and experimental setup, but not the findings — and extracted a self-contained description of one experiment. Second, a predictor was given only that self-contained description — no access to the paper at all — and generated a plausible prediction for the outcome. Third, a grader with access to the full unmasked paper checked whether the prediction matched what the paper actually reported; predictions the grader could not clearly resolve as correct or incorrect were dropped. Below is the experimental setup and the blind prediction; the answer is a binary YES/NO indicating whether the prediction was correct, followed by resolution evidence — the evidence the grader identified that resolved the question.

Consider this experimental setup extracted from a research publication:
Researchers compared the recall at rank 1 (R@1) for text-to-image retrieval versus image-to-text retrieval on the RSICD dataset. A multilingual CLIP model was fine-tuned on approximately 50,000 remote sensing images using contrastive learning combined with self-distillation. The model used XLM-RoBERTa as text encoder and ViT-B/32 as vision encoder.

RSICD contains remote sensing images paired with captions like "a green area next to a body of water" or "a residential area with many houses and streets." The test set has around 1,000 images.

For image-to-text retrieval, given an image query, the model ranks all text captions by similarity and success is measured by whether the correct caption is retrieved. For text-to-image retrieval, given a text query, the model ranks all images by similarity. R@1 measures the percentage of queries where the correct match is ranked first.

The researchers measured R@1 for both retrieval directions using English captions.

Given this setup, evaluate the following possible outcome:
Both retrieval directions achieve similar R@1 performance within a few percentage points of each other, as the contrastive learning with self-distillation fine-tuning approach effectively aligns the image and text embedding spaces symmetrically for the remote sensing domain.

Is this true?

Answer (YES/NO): NO